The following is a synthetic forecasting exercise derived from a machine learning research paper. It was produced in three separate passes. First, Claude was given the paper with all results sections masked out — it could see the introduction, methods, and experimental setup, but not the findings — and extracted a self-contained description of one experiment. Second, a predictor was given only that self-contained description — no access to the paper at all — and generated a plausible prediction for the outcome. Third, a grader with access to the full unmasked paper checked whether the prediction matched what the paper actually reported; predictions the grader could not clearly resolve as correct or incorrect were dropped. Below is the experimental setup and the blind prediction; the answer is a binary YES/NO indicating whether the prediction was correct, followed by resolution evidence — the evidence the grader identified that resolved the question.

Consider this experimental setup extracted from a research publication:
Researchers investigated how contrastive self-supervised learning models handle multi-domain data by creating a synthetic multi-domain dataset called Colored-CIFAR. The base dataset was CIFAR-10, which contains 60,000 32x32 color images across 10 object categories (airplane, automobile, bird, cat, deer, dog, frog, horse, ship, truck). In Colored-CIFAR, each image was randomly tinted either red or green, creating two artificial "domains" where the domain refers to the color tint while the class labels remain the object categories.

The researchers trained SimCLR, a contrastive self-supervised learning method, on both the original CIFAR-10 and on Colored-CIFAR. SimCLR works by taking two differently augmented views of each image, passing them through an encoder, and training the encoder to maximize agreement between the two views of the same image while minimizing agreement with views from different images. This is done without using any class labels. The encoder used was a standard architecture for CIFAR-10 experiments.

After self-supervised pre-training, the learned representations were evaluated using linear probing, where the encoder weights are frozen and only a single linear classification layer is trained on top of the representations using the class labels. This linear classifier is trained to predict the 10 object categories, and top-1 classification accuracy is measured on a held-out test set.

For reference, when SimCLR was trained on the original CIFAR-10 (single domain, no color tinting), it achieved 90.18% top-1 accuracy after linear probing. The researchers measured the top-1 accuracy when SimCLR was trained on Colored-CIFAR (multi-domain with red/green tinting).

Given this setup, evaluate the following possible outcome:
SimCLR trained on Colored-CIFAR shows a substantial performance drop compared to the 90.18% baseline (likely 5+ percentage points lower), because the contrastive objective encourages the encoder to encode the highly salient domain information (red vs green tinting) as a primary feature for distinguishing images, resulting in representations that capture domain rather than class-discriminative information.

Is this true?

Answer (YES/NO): YES